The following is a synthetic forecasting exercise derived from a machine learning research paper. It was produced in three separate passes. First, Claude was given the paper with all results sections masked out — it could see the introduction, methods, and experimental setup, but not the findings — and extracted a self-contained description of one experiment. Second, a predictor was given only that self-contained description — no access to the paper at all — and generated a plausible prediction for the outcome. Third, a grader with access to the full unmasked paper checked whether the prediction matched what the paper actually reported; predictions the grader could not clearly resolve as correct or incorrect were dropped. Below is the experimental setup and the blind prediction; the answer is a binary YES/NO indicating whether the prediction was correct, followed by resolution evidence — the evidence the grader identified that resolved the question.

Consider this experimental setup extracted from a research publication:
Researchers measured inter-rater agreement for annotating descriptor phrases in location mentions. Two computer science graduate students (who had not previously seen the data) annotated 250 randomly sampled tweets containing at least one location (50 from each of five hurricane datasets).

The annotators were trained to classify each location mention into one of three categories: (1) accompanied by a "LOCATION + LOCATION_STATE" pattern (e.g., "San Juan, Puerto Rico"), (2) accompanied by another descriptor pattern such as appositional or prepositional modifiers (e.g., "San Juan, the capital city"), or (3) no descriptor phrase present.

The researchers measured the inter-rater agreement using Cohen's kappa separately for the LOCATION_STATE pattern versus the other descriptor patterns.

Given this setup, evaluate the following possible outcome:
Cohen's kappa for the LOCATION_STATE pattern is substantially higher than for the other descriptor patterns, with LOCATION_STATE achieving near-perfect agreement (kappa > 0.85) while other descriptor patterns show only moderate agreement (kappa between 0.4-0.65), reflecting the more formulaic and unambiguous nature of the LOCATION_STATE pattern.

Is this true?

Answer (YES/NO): NO